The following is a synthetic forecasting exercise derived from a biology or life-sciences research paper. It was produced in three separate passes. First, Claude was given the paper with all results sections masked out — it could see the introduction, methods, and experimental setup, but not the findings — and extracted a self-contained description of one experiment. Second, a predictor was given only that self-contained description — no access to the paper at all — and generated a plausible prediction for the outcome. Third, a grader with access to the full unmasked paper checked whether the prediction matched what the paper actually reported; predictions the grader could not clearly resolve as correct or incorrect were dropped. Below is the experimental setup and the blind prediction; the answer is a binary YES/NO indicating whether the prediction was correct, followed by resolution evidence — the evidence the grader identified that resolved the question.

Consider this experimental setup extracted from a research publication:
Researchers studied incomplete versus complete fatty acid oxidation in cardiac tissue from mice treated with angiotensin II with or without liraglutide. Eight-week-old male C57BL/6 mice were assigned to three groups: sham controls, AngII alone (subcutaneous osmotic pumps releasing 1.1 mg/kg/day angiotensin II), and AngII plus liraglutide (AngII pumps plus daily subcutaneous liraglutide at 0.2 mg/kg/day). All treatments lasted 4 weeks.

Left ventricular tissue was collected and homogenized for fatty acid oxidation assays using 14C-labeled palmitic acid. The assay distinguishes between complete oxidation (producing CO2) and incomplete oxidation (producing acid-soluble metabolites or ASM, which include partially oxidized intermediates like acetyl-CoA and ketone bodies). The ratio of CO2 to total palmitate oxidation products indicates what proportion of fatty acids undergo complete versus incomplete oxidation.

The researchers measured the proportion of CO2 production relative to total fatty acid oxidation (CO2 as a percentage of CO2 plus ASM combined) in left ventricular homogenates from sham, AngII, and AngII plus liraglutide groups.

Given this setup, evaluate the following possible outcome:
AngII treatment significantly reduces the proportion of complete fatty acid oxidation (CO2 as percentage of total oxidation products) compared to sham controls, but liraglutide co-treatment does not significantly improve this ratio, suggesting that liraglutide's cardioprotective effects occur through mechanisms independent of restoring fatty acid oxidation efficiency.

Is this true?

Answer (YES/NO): NO